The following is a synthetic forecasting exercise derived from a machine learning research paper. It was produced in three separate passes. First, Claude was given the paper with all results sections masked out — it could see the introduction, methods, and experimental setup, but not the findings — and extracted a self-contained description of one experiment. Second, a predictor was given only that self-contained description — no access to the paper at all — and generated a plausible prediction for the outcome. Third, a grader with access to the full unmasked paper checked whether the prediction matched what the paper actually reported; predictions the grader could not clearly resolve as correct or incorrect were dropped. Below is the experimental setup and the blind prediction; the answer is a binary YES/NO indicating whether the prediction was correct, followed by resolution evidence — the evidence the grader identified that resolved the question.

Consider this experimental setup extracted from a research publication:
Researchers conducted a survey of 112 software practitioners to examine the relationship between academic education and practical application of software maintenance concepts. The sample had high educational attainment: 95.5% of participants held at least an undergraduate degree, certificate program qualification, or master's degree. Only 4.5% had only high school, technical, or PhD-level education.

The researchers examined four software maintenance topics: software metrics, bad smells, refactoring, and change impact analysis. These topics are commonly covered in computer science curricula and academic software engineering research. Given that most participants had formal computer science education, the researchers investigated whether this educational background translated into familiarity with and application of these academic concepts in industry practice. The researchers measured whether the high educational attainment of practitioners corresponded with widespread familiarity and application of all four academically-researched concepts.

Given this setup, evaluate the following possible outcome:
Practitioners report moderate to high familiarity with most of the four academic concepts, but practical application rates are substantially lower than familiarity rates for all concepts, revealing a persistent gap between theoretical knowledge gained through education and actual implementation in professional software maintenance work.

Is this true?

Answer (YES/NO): NO